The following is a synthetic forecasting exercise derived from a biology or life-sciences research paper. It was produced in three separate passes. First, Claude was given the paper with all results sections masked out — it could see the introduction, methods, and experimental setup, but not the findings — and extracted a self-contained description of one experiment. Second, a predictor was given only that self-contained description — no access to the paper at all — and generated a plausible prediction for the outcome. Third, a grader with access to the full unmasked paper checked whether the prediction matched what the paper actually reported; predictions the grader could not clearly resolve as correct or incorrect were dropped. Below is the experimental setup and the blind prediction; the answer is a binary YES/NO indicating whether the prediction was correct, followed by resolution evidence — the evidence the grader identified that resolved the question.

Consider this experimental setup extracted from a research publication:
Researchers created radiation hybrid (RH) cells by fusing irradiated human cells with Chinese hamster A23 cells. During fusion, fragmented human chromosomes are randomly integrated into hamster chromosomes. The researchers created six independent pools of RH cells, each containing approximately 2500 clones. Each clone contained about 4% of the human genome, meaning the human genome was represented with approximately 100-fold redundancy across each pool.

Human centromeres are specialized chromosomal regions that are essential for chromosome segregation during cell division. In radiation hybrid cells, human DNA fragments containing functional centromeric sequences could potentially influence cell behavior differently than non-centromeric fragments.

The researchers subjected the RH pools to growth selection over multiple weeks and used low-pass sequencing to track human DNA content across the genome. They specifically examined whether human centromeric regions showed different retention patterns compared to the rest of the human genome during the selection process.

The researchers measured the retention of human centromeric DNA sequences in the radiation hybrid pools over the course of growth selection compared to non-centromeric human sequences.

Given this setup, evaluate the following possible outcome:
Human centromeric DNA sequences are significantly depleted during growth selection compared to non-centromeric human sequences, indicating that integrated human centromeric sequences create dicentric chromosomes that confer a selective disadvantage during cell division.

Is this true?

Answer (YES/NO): NO